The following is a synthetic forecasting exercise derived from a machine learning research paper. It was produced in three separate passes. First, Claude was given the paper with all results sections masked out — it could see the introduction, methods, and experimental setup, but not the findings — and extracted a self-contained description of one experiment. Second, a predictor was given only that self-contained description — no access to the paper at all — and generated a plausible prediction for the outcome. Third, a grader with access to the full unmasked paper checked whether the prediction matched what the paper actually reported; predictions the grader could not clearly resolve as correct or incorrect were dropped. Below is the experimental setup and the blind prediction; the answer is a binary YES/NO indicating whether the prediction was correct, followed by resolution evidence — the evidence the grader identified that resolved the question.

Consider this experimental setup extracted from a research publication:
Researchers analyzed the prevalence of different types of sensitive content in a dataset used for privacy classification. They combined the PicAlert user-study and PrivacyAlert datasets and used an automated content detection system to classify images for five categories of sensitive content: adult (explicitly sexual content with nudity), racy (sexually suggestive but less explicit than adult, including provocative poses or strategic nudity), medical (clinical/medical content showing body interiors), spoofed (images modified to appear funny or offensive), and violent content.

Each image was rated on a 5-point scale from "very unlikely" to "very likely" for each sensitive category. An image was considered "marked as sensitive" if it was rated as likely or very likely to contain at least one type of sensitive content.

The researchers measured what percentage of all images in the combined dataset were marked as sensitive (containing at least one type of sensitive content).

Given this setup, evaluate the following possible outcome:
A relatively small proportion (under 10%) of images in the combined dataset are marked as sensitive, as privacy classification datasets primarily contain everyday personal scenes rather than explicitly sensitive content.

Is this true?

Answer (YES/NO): NO